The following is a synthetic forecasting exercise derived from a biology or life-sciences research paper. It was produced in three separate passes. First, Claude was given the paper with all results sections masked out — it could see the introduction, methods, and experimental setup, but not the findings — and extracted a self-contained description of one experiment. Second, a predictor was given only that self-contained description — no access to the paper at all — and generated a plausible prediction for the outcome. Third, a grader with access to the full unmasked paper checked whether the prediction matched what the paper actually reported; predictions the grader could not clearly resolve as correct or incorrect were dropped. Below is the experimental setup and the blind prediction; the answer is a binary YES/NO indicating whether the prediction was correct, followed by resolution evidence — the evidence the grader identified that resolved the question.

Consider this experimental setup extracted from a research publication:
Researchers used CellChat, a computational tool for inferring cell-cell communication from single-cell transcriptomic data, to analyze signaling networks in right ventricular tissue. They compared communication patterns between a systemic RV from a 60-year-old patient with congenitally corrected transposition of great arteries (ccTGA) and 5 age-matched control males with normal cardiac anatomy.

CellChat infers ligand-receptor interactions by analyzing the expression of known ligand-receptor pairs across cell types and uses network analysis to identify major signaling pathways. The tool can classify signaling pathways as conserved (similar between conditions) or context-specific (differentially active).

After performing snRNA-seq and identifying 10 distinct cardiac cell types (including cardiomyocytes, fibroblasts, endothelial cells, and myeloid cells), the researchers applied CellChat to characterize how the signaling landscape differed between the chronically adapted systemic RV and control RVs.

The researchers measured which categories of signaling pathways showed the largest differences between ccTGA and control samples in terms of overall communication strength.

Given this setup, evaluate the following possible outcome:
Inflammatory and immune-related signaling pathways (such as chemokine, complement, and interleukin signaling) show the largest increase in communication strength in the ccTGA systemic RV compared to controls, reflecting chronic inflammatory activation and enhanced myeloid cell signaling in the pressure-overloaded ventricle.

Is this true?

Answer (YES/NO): NO